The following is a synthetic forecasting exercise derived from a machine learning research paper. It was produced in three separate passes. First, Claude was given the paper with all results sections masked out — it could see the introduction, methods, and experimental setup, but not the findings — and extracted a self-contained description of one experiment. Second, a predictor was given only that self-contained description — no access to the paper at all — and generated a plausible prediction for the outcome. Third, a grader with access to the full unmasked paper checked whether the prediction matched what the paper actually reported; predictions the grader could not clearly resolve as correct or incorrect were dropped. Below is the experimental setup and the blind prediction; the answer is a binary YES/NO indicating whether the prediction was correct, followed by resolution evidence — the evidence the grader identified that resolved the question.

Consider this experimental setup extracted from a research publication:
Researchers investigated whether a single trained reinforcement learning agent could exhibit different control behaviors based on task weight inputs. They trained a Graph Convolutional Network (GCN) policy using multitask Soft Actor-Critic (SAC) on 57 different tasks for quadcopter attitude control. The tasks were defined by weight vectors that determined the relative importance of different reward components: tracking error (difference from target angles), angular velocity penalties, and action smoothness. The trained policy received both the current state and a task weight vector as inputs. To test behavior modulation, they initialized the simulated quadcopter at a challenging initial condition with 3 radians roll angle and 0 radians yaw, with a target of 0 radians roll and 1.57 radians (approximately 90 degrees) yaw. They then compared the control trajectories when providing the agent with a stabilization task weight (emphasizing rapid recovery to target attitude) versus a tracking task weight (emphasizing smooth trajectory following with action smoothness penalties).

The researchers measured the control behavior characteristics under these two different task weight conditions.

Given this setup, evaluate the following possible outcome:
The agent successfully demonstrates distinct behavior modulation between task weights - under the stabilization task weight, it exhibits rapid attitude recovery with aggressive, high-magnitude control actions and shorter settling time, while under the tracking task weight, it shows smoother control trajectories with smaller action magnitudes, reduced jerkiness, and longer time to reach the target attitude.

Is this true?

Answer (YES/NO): YES